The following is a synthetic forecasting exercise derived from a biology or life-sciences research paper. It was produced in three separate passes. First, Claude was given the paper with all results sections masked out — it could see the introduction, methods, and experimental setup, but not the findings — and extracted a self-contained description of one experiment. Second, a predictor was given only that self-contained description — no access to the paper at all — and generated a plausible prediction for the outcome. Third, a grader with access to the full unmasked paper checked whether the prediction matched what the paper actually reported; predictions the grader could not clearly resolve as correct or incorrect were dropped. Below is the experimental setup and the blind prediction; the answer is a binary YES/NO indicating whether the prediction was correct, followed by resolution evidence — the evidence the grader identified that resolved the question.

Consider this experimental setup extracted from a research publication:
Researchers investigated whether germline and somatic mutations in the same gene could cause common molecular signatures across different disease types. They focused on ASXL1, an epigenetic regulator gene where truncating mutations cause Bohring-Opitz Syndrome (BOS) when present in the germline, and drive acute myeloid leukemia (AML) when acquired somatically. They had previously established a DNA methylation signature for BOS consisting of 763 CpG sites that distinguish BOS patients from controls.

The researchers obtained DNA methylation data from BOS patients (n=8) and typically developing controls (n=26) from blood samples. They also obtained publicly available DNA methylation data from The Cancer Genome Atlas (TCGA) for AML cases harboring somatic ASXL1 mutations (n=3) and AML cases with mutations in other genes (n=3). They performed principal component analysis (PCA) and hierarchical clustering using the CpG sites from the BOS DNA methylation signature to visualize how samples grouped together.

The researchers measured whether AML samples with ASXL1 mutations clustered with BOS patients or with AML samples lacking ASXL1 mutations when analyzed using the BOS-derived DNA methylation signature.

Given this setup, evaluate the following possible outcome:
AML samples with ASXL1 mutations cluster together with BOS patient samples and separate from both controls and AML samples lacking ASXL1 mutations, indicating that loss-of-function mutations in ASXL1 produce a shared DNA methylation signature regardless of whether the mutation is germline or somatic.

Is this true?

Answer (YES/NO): YES